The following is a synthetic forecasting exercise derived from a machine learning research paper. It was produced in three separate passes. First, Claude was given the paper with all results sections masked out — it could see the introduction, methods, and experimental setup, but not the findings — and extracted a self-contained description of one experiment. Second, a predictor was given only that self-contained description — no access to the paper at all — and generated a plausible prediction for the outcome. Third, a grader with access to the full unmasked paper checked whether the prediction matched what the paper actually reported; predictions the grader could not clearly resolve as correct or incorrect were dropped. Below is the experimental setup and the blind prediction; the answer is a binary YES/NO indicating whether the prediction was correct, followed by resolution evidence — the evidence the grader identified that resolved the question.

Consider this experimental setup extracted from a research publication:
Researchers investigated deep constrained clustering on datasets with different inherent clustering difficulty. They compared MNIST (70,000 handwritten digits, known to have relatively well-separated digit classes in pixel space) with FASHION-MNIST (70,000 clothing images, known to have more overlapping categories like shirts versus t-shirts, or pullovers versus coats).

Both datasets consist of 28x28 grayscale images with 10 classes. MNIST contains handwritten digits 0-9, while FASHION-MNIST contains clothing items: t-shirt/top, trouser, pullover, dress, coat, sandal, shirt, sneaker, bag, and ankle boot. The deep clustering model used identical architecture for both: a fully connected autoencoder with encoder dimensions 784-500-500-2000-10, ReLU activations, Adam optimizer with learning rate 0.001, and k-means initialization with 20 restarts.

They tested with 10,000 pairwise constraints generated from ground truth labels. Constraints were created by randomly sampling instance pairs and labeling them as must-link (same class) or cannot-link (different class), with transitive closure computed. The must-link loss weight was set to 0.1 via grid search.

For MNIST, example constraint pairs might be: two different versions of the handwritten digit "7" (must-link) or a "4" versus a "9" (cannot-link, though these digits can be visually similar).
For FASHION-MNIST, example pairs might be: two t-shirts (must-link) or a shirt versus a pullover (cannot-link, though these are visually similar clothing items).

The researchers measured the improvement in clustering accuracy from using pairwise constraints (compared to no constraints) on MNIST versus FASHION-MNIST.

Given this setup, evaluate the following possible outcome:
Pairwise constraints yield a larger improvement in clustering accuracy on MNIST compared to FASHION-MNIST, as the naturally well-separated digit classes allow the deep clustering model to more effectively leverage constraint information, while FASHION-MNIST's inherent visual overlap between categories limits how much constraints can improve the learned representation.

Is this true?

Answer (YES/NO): NO